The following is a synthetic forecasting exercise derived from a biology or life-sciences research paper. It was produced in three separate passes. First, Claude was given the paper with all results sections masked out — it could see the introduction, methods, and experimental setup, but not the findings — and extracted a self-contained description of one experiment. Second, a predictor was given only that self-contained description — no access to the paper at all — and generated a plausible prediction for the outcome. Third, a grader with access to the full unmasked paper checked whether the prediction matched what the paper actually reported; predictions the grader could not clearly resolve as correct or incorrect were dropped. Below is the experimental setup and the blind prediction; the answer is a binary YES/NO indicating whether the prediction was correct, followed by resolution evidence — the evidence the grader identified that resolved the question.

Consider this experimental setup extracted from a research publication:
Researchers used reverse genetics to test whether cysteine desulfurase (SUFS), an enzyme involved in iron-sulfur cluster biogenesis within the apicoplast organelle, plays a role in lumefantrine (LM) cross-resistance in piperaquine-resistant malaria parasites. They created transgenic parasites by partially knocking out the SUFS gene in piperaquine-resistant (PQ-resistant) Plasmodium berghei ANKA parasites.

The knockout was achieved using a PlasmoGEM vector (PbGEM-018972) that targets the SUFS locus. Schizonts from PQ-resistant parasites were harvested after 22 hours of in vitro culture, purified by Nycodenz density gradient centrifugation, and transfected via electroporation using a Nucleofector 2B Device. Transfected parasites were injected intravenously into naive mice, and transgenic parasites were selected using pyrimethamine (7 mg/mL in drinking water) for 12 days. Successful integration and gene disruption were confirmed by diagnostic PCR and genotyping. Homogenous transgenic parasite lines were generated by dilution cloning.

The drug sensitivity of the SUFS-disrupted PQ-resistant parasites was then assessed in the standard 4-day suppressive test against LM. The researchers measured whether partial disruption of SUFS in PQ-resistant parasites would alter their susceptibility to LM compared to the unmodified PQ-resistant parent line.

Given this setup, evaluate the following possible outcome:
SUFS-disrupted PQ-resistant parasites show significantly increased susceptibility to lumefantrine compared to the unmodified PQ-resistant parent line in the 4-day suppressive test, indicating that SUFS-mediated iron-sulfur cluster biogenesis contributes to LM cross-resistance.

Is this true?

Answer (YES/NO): YES